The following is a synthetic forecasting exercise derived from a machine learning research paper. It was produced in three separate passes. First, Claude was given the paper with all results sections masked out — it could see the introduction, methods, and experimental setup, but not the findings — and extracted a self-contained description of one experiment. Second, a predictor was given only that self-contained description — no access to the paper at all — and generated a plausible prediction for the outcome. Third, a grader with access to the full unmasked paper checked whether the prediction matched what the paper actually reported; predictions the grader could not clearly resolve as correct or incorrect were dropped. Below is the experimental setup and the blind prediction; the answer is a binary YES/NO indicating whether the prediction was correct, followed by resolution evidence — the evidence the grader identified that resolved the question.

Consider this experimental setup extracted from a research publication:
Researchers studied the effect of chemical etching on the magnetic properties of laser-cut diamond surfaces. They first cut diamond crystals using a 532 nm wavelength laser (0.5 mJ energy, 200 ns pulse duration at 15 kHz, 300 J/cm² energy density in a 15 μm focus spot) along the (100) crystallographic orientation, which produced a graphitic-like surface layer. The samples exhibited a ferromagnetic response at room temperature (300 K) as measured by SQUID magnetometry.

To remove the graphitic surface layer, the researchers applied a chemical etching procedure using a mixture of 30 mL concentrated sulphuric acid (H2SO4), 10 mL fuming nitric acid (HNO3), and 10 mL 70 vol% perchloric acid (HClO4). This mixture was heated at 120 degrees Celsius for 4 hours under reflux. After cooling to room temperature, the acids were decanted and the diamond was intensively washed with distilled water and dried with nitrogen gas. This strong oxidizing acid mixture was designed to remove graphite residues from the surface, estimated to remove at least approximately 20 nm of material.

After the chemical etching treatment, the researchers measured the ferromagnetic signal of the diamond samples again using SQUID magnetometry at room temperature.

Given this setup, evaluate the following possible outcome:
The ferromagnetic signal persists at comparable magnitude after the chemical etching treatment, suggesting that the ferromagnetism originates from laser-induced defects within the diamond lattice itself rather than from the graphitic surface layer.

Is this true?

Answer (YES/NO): NO